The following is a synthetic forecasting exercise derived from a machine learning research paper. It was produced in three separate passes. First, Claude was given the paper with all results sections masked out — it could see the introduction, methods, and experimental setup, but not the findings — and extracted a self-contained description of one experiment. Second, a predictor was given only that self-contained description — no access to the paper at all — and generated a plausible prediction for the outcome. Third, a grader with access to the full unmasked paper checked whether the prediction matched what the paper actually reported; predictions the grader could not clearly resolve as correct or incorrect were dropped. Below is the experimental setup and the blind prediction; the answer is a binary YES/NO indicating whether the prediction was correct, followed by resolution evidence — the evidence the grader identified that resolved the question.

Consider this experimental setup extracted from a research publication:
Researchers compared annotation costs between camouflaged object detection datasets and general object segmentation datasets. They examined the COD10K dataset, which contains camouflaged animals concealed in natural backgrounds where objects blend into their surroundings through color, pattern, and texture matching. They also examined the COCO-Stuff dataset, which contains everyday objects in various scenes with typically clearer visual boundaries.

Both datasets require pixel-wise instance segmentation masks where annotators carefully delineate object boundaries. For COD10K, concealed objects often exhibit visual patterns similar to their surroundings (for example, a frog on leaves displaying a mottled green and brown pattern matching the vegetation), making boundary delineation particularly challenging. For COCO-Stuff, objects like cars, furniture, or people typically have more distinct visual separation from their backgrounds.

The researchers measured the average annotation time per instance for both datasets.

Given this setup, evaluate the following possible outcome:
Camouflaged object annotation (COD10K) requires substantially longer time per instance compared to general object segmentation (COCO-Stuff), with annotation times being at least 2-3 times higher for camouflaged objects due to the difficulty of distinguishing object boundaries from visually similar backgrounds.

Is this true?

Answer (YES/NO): YES